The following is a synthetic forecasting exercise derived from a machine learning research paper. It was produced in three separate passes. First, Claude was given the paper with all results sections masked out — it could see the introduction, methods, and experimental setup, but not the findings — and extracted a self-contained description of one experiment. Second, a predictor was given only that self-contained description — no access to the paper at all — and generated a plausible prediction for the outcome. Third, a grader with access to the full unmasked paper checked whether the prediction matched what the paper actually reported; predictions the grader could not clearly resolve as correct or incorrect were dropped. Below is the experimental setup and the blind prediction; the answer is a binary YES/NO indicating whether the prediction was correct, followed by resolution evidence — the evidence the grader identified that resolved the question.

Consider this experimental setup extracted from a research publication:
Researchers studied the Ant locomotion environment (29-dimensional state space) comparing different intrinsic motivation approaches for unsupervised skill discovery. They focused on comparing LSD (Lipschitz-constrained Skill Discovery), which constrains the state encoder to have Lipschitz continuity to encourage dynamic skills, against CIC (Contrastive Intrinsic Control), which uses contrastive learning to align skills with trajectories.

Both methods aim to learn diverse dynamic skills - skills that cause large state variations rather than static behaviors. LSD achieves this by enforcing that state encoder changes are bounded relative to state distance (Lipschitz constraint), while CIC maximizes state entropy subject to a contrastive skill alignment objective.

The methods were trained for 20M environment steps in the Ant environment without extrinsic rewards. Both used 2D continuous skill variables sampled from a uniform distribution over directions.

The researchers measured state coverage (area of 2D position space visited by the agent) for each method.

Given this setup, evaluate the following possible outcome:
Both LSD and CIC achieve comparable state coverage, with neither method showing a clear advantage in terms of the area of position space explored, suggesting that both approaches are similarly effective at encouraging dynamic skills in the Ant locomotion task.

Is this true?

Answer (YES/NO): NO